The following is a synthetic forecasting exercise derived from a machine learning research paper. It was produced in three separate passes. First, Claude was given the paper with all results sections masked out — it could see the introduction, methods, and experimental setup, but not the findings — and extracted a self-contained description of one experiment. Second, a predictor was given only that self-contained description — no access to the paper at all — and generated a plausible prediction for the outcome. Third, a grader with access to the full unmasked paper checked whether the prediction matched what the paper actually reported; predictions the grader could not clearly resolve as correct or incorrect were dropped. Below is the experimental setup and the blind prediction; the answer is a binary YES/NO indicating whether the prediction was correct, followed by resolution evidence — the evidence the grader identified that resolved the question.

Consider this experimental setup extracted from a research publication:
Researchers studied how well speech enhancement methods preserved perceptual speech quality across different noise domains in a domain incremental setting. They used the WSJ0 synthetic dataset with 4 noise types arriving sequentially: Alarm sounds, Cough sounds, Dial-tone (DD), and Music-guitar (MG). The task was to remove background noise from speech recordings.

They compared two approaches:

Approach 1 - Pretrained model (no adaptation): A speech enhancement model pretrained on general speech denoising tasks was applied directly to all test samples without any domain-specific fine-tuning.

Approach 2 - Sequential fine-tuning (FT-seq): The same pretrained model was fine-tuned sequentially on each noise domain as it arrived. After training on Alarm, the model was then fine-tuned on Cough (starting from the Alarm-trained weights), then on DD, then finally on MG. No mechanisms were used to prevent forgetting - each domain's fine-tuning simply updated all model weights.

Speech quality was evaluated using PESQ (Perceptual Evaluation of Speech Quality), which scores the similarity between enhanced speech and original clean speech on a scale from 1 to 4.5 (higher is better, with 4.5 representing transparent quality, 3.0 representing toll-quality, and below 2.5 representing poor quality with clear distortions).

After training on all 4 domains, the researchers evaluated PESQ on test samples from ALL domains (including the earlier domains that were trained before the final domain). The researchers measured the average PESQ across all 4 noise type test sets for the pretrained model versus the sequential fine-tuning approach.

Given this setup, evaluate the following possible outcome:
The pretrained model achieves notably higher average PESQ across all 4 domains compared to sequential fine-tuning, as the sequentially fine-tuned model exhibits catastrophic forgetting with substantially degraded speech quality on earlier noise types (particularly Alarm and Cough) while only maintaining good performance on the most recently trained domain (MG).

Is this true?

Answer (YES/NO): YES